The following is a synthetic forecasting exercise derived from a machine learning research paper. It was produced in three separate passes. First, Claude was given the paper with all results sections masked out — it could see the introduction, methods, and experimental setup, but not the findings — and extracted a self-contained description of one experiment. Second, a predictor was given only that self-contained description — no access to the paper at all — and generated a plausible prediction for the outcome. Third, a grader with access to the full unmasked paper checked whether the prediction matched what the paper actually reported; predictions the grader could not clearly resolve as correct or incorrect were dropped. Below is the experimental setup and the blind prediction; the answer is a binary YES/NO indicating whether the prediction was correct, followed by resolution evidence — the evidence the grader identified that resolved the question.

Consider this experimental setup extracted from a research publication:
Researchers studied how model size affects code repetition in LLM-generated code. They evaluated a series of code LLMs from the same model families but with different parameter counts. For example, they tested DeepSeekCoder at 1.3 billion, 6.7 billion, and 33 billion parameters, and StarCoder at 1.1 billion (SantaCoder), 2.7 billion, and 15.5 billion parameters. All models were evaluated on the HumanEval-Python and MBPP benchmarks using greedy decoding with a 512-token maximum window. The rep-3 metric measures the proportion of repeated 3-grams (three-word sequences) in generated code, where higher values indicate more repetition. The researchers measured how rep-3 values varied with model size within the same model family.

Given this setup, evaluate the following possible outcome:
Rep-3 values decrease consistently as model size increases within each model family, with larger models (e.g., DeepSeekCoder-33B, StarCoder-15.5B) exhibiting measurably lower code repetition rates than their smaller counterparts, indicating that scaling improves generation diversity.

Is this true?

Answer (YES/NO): NO